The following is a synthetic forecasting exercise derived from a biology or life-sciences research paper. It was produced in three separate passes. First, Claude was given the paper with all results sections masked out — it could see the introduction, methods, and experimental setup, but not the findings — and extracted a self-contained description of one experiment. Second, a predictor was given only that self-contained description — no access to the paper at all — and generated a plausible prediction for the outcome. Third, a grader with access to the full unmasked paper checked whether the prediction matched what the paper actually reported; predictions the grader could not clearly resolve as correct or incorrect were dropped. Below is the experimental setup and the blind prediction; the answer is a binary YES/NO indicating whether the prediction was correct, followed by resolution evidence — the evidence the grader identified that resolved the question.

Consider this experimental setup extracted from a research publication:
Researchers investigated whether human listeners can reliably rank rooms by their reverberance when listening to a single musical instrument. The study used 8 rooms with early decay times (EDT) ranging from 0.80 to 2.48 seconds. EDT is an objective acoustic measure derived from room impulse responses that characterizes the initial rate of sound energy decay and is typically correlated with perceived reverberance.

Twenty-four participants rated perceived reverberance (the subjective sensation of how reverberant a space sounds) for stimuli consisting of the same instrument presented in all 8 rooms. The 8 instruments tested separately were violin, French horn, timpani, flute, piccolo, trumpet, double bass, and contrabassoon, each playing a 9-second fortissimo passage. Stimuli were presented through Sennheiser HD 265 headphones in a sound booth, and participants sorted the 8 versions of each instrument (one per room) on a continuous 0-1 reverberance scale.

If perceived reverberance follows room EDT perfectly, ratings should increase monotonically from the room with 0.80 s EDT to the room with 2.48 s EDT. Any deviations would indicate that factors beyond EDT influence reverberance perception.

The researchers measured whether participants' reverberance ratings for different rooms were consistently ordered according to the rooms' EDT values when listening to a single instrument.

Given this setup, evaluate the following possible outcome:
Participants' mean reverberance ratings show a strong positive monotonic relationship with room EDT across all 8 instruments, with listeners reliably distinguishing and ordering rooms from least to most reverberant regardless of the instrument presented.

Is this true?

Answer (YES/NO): YES